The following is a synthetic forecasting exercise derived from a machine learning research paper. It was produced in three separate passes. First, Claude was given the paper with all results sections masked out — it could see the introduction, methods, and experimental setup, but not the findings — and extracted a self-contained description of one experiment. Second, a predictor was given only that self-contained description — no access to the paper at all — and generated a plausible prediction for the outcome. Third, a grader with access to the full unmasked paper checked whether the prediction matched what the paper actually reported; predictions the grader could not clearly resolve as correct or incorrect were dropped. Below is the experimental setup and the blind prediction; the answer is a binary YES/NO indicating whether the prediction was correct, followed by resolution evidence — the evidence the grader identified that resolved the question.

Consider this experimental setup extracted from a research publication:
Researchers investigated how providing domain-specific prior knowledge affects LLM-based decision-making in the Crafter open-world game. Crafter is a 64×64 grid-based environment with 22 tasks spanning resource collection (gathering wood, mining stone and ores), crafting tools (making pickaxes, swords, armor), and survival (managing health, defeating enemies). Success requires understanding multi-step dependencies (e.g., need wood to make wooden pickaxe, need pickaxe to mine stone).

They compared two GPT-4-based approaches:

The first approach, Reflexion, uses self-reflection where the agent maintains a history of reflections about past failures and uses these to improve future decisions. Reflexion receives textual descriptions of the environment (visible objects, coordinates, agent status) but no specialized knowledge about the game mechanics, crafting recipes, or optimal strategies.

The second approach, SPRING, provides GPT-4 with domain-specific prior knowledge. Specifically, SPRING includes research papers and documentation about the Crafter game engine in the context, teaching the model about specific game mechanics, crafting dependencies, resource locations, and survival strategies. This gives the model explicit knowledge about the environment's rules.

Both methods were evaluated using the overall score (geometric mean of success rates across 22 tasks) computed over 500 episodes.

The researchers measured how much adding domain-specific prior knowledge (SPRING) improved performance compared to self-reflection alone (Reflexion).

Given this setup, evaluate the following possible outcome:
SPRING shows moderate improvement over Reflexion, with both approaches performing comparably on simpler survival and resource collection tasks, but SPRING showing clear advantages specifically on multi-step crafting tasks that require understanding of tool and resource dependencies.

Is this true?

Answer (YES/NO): NO